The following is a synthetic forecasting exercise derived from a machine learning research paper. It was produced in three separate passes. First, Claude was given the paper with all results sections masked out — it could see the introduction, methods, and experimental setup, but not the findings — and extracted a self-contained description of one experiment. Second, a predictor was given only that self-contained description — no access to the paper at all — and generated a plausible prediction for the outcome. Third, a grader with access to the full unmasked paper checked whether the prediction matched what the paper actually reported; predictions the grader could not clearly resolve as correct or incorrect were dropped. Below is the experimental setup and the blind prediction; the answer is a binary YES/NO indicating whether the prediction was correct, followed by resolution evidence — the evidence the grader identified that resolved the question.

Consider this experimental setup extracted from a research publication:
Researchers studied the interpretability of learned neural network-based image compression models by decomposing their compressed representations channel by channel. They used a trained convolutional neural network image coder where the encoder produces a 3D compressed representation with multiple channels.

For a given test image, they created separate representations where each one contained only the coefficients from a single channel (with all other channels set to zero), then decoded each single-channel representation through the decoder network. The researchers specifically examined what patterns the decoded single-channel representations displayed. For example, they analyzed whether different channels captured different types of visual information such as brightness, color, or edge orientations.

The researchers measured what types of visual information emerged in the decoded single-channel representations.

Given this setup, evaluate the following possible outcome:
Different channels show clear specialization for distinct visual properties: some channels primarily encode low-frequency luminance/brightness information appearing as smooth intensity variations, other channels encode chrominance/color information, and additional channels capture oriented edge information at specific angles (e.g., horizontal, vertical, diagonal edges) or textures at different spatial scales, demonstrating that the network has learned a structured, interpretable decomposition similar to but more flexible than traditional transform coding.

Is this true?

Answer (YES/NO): YES